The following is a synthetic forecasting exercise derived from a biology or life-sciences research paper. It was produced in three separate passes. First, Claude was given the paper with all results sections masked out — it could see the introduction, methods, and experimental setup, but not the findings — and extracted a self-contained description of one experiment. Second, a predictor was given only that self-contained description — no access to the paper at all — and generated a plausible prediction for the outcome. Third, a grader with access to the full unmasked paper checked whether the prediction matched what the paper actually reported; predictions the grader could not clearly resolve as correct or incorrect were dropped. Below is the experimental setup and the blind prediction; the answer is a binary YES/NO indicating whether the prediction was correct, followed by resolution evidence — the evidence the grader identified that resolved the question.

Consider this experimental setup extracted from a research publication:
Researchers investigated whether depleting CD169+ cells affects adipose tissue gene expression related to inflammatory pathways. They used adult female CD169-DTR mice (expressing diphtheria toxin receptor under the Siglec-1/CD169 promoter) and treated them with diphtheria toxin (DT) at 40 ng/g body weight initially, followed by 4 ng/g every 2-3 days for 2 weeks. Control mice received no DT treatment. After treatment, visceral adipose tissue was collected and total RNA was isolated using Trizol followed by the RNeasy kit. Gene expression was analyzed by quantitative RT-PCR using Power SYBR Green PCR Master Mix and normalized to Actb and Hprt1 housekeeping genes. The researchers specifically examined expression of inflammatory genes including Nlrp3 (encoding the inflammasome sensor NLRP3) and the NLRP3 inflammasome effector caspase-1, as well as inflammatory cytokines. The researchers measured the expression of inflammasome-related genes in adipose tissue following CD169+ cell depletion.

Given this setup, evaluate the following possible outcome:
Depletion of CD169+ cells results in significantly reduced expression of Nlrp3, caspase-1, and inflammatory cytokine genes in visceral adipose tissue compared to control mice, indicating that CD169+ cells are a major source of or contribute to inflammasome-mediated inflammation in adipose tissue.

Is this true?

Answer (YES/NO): NO